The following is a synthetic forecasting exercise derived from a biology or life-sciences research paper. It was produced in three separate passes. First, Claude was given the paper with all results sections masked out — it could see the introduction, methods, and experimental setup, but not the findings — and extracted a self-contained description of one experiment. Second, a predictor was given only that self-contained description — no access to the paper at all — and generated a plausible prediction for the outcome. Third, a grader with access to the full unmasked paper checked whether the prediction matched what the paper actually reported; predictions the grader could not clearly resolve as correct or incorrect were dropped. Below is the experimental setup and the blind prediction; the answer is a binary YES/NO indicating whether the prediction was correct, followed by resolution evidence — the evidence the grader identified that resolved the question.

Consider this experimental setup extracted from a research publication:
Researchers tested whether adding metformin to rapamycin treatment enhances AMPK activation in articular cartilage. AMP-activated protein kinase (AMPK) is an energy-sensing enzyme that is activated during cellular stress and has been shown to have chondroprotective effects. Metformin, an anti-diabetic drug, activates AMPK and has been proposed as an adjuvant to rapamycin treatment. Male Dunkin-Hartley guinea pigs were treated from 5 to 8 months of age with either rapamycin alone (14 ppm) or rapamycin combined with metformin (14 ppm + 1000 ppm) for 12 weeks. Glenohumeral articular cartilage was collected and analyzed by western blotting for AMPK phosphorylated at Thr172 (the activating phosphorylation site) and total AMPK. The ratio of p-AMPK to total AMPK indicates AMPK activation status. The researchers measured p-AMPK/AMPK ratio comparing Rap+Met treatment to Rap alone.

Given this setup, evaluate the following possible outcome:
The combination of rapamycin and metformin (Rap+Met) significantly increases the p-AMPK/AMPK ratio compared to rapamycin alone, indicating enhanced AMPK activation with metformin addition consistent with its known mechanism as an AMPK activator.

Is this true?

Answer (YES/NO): YES